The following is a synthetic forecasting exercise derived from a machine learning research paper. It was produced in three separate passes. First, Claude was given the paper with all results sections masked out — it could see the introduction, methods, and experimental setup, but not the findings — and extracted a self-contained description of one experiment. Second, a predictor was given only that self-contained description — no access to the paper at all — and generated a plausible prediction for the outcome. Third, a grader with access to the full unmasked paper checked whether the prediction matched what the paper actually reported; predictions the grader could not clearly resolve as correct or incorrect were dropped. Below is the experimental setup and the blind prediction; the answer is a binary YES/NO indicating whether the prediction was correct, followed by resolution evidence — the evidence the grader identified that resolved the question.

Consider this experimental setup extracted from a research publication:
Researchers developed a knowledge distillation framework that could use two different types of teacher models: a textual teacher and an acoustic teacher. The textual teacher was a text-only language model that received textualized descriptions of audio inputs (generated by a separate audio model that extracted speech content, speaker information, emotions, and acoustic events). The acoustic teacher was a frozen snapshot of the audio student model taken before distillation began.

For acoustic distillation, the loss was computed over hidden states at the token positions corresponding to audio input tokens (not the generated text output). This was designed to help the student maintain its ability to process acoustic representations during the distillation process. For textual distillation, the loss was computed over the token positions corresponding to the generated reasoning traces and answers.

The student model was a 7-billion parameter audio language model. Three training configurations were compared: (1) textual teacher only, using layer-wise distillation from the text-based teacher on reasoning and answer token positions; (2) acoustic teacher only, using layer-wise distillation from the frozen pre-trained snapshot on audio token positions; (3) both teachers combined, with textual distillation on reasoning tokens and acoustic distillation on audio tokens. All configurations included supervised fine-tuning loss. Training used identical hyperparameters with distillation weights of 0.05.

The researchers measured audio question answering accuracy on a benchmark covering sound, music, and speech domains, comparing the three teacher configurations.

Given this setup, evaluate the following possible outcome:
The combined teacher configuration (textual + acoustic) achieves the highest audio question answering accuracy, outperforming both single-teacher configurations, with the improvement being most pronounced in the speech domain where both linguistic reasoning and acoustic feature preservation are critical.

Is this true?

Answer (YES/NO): NO